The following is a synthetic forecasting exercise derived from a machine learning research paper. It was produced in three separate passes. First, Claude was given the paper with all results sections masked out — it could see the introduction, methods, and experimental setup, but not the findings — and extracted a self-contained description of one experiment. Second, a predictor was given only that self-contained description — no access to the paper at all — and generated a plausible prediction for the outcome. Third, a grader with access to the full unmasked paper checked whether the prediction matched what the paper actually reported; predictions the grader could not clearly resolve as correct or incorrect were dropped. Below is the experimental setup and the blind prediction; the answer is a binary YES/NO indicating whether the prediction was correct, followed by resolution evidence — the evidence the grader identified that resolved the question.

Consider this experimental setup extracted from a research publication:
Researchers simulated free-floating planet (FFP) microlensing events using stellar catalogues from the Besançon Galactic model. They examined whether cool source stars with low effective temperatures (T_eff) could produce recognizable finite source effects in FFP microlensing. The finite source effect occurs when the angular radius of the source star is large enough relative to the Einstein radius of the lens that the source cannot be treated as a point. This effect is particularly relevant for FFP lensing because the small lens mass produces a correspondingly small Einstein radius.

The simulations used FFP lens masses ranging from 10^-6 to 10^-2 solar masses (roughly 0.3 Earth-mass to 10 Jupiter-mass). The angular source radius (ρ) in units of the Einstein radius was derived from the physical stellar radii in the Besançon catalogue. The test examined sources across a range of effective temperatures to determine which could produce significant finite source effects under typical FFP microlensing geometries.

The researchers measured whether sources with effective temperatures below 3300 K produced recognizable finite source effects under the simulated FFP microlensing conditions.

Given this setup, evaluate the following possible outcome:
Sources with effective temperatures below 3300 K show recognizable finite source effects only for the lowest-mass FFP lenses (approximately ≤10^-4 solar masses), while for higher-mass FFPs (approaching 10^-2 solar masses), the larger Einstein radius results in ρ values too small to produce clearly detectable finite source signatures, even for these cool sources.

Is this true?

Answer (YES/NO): NO